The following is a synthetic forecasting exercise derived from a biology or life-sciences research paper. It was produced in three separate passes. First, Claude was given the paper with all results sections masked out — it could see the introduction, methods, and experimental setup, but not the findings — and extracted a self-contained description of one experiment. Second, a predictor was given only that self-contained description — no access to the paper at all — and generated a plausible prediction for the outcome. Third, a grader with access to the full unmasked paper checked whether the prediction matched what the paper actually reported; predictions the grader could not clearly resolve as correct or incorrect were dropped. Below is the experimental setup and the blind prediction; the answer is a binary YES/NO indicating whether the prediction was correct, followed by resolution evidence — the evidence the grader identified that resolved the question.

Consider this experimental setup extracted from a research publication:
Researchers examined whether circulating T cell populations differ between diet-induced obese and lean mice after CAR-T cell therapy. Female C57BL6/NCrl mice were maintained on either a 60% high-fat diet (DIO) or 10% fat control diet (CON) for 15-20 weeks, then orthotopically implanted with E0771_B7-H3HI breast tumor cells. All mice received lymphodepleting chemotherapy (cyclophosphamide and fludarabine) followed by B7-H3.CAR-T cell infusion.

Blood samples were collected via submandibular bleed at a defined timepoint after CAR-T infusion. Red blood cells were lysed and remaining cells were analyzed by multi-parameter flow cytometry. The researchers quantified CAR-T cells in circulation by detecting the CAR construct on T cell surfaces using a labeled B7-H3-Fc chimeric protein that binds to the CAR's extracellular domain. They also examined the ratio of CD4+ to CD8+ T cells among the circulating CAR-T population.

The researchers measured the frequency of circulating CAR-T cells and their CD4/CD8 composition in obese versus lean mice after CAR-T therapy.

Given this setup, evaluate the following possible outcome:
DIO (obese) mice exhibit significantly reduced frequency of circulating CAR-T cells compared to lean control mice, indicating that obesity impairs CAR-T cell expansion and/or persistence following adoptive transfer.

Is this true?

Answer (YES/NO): YES